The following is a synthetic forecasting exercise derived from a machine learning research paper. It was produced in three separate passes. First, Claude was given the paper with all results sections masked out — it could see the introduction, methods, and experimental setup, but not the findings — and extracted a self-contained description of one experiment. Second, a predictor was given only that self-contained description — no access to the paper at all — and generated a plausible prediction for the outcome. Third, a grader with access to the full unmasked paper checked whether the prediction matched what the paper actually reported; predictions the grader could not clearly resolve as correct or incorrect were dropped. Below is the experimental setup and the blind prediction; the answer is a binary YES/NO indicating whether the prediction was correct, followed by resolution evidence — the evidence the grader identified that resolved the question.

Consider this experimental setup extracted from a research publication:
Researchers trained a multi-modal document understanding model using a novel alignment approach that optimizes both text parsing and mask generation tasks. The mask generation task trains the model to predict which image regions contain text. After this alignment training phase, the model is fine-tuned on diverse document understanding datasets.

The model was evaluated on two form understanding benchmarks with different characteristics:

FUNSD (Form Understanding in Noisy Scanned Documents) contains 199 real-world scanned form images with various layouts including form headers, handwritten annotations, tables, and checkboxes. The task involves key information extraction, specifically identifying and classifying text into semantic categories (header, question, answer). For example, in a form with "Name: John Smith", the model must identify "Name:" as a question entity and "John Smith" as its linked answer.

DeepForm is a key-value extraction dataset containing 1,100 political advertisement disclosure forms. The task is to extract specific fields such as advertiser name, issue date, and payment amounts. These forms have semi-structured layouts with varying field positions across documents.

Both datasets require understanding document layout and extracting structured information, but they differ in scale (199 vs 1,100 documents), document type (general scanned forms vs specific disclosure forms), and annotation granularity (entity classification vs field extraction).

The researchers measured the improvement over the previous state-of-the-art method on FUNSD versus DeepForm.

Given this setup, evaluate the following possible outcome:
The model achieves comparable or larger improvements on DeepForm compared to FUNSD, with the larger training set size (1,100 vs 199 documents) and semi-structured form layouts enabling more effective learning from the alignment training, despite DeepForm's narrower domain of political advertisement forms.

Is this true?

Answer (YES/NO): YES